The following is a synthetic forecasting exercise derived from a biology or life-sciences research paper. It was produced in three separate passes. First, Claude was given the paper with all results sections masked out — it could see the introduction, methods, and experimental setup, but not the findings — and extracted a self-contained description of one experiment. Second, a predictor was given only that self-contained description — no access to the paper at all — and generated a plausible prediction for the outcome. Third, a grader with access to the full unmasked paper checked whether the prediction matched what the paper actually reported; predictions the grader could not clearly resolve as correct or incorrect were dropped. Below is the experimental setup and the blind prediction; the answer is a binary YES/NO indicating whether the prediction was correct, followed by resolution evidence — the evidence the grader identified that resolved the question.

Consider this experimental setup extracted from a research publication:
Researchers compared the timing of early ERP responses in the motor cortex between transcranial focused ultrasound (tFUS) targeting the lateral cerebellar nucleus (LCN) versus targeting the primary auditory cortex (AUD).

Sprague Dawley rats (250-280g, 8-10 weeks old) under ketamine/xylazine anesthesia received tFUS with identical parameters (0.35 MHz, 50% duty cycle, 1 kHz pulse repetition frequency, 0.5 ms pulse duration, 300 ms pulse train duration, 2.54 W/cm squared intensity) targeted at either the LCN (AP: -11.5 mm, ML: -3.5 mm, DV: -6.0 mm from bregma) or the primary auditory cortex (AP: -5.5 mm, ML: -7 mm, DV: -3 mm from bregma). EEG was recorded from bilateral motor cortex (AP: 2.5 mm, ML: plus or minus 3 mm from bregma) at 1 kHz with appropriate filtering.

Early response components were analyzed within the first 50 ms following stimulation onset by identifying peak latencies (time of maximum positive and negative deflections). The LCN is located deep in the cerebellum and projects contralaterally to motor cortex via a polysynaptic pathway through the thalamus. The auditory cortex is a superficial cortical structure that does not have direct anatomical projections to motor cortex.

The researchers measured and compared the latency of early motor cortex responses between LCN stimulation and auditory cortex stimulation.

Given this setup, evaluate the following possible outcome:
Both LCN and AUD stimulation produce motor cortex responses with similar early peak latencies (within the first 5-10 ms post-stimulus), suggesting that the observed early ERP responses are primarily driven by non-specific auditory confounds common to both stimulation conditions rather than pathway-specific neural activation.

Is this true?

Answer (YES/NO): NO